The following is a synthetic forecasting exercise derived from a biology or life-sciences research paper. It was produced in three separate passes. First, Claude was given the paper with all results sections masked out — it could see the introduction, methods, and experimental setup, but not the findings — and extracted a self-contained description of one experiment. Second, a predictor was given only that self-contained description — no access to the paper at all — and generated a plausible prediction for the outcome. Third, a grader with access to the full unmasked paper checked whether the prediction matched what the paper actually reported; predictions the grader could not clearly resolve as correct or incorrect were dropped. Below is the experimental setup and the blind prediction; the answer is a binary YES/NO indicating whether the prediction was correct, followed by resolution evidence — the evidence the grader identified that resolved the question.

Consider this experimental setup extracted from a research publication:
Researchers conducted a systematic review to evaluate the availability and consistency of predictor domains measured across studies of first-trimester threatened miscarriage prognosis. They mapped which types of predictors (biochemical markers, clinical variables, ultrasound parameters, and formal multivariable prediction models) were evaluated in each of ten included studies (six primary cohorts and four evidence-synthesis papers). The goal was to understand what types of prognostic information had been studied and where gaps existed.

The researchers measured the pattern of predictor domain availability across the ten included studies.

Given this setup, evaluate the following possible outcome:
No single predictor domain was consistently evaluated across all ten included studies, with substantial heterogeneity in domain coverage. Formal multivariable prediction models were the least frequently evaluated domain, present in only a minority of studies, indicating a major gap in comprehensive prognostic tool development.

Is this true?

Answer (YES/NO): NO